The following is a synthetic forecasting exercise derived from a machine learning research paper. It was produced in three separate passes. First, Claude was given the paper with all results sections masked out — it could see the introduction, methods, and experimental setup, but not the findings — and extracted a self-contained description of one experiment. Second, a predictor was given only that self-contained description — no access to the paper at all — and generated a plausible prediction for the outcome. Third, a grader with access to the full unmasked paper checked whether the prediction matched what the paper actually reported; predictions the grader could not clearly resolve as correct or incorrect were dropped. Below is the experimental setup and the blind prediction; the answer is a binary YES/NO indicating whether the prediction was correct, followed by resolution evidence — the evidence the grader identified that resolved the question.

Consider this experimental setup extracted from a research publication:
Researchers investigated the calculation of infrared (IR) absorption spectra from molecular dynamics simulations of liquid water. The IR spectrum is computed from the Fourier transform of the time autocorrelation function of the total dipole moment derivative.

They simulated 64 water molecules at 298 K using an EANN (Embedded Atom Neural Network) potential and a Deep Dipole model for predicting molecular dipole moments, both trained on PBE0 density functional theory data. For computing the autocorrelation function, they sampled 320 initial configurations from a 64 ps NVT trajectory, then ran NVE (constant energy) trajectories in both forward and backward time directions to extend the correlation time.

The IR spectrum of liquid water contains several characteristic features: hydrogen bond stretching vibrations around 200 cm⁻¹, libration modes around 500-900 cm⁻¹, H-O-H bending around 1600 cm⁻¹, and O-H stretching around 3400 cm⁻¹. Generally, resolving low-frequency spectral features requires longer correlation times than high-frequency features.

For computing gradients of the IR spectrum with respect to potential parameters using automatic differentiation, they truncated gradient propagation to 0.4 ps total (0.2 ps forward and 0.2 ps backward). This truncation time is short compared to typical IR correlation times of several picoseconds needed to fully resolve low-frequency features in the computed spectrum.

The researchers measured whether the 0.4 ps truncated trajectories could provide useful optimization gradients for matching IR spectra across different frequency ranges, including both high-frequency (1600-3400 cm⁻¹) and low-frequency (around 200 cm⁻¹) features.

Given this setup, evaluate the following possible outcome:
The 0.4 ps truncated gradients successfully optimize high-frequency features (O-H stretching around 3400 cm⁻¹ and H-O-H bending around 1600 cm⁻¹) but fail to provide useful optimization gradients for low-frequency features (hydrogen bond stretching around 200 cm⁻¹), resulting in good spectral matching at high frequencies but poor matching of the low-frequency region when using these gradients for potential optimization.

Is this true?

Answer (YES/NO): NO